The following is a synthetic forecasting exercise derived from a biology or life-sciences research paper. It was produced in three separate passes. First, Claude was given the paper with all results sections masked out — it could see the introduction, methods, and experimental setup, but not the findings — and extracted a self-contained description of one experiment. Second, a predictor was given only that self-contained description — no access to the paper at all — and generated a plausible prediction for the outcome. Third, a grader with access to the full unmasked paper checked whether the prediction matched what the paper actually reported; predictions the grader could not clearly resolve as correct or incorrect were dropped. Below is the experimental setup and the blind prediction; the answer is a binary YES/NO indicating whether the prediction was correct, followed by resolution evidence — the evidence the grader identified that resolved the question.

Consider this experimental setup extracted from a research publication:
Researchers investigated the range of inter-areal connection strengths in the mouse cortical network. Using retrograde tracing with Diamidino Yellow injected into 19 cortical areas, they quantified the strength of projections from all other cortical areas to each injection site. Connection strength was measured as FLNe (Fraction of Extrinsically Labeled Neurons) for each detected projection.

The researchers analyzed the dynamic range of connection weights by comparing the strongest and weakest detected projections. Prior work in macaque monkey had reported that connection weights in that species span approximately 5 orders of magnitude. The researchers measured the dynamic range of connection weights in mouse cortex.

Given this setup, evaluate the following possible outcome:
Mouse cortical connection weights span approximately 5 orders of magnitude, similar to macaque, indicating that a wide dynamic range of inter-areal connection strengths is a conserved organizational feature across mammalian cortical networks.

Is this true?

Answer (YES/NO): YES